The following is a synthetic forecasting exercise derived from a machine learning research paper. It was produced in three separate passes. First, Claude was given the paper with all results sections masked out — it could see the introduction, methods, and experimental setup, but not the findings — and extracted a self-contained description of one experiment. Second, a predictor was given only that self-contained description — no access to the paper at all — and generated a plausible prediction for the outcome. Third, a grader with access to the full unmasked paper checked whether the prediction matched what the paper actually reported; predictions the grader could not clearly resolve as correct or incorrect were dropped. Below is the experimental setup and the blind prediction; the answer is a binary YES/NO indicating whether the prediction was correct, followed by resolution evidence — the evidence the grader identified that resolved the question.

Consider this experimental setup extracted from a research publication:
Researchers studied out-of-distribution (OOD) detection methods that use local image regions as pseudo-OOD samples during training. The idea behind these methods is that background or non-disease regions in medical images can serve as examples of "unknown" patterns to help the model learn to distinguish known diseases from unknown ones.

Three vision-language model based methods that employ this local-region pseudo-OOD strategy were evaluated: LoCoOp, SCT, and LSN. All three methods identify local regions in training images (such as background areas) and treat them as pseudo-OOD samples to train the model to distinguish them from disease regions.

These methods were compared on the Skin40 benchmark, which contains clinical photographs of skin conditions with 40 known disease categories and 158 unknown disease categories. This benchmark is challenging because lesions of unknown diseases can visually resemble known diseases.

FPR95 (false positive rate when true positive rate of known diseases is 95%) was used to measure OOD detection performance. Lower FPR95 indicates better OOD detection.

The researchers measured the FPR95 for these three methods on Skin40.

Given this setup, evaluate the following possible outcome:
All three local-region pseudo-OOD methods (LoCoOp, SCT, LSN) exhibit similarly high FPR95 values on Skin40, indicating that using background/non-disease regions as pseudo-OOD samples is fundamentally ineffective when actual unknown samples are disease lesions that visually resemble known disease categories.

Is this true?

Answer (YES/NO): YES